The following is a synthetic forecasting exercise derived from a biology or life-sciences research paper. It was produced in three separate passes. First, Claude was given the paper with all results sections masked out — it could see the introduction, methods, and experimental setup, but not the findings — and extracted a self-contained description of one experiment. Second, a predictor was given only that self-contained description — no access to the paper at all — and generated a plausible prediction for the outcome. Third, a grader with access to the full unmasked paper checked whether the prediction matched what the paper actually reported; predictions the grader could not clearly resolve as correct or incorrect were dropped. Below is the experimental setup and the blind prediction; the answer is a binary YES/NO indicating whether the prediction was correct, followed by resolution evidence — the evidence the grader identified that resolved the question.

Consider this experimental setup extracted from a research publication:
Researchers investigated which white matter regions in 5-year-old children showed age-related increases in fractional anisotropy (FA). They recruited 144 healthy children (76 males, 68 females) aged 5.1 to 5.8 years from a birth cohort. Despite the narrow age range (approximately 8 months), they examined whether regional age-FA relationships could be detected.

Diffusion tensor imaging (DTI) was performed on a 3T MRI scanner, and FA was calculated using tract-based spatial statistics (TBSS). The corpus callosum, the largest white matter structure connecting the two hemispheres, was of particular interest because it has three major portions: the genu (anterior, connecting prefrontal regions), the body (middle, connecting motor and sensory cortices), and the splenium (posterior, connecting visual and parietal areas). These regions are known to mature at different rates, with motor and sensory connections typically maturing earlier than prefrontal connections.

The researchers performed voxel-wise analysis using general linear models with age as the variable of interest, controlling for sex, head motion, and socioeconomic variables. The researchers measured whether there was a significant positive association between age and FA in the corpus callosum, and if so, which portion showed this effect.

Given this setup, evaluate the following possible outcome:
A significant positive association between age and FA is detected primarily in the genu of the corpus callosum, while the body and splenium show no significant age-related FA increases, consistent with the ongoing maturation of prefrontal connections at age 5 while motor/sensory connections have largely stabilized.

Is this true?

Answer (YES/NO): NO